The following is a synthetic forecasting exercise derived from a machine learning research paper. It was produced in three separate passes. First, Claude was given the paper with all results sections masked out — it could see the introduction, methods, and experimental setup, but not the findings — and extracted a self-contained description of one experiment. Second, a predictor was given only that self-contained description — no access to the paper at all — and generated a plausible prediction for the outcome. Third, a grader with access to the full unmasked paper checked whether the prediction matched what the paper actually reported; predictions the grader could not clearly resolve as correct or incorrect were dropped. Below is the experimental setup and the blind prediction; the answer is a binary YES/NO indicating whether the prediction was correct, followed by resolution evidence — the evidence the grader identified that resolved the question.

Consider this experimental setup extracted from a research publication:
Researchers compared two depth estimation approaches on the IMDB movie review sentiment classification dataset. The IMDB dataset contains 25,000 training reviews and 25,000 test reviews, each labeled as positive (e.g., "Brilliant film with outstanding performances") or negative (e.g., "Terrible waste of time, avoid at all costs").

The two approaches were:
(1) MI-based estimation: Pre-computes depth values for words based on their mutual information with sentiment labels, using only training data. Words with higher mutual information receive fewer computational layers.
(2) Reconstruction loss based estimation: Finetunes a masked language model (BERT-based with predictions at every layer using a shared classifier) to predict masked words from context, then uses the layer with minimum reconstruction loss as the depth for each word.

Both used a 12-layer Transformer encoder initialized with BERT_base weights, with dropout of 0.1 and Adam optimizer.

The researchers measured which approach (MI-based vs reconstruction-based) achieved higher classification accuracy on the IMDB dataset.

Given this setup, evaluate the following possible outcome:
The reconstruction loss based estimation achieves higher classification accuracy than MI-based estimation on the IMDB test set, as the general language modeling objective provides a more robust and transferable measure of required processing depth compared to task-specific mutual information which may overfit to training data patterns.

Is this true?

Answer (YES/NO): NO